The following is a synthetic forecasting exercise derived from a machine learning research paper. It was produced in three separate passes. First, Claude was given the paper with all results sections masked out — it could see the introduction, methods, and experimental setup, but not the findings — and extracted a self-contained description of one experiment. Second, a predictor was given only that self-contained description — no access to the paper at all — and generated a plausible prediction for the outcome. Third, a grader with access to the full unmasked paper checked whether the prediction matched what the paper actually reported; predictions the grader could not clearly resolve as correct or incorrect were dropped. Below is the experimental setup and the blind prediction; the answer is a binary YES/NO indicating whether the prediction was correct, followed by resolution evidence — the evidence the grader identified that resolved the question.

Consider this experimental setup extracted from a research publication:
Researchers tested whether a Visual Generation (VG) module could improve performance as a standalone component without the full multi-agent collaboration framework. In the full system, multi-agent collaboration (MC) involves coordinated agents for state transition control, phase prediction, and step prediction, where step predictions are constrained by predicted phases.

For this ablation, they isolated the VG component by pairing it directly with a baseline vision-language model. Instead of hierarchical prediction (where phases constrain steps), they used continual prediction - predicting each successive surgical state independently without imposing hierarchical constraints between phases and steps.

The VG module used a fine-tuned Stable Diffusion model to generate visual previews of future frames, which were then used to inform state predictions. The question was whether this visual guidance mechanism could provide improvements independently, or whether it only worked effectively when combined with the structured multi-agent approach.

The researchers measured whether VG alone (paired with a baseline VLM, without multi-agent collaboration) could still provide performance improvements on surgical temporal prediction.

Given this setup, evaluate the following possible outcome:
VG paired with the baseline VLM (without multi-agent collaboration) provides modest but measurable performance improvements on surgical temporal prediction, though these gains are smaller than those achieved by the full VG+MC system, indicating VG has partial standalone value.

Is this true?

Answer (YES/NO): NO